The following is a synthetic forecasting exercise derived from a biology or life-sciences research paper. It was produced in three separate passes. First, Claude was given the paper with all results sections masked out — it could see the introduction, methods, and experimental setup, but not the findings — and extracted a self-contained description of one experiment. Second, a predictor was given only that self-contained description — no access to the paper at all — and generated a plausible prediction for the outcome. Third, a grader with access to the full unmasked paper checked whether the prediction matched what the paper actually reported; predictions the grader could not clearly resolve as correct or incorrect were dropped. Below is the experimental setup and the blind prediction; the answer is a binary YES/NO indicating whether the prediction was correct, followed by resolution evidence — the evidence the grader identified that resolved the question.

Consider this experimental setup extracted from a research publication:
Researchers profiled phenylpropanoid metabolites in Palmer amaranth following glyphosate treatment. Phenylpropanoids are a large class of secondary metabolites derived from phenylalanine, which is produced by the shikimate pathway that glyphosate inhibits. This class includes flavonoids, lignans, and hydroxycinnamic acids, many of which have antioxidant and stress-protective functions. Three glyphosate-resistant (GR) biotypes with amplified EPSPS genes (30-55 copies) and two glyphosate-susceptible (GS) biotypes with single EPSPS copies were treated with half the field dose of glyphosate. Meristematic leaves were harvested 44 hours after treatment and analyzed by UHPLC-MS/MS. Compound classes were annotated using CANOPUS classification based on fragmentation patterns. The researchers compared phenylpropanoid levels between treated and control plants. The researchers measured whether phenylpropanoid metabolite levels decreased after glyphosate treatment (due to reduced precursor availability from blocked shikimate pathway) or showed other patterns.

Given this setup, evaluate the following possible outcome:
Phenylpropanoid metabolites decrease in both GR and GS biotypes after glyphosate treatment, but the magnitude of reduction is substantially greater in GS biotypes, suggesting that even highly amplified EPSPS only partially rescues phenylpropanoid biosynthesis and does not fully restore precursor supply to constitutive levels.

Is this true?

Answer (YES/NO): NO